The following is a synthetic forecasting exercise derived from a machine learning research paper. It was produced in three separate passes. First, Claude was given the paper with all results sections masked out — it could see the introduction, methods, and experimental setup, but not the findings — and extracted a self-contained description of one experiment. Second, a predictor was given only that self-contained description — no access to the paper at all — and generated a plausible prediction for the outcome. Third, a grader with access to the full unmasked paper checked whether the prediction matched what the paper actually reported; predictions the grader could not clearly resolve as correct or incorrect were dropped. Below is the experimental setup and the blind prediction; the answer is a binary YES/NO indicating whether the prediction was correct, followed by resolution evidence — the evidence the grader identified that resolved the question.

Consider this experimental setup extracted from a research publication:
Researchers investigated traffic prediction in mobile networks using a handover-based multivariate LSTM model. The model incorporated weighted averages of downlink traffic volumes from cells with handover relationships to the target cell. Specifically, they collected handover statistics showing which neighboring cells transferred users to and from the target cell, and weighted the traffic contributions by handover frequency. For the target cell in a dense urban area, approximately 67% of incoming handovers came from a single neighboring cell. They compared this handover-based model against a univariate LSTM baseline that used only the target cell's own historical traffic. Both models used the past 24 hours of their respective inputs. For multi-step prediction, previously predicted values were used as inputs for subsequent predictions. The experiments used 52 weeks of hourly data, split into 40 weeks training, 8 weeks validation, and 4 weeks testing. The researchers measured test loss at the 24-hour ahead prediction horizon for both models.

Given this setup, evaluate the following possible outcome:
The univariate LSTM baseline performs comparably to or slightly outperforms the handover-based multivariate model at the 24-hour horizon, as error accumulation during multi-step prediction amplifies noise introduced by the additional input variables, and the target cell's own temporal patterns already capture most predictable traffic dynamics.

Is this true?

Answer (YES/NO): YES